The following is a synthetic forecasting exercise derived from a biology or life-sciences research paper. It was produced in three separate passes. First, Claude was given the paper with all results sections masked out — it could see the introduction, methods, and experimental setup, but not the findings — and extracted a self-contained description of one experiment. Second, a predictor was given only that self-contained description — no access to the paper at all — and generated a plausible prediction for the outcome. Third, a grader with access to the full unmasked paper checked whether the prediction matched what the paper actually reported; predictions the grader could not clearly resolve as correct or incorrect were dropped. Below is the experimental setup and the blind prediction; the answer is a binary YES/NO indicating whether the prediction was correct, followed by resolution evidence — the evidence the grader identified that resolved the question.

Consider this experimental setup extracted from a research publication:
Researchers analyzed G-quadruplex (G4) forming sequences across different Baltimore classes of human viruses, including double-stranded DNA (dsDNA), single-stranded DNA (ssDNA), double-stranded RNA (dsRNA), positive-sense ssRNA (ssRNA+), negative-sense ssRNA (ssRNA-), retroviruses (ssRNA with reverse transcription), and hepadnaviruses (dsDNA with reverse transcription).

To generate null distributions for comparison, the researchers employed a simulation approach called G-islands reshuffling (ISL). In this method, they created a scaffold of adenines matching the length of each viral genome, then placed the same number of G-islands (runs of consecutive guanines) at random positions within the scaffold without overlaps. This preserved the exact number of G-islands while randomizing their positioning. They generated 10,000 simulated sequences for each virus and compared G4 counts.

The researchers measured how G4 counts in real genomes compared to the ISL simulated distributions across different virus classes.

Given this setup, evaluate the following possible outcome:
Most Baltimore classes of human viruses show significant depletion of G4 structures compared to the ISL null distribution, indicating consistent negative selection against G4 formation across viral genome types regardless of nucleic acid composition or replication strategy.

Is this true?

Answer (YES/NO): NO